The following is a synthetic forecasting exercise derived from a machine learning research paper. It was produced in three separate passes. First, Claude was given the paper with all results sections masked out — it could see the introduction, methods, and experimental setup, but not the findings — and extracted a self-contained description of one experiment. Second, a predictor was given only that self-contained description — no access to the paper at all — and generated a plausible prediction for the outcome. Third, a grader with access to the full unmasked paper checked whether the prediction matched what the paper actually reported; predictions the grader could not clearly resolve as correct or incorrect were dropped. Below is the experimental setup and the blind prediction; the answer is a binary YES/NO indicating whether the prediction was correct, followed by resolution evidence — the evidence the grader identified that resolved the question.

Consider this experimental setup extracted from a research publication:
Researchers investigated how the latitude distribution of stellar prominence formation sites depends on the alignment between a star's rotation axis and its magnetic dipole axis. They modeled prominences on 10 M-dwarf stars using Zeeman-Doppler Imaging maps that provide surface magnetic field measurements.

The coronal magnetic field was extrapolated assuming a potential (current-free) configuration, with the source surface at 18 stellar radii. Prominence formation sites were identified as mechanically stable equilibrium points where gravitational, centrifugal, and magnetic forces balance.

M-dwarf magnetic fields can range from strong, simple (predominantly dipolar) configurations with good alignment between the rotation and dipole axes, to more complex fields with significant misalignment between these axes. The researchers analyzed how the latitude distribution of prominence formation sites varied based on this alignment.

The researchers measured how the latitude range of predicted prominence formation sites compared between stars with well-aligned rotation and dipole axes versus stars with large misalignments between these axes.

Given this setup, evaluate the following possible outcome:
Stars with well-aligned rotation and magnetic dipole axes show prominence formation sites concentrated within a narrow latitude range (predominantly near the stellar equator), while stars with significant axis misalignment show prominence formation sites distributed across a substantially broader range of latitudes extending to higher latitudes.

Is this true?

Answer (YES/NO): YES